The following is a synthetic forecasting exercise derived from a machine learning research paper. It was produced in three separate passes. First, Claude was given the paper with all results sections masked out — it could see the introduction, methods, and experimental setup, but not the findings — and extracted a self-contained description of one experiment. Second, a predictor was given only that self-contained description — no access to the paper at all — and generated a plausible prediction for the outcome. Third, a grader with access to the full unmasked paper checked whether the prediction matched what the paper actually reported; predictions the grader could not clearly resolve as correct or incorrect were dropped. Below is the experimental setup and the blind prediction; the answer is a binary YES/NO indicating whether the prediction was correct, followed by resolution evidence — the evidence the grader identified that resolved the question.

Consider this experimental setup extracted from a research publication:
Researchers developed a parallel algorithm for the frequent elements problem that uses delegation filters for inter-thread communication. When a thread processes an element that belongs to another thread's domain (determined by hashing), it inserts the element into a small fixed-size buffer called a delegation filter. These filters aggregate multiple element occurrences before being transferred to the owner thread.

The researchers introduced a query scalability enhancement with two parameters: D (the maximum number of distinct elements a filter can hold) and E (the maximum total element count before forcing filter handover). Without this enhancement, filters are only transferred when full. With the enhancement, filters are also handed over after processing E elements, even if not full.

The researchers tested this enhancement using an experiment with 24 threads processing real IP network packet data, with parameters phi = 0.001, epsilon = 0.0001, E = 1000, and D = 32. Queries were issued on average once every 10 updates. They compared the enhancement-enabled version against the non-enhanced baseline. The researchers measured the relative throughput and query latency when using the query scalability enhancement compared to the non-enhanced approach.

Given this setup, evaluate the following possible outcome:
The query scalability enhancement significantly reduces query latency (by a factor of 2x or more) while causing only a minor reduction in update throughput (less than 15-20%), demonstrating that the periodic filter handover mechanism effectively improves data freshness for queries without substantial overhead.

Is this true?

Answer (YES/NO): NO